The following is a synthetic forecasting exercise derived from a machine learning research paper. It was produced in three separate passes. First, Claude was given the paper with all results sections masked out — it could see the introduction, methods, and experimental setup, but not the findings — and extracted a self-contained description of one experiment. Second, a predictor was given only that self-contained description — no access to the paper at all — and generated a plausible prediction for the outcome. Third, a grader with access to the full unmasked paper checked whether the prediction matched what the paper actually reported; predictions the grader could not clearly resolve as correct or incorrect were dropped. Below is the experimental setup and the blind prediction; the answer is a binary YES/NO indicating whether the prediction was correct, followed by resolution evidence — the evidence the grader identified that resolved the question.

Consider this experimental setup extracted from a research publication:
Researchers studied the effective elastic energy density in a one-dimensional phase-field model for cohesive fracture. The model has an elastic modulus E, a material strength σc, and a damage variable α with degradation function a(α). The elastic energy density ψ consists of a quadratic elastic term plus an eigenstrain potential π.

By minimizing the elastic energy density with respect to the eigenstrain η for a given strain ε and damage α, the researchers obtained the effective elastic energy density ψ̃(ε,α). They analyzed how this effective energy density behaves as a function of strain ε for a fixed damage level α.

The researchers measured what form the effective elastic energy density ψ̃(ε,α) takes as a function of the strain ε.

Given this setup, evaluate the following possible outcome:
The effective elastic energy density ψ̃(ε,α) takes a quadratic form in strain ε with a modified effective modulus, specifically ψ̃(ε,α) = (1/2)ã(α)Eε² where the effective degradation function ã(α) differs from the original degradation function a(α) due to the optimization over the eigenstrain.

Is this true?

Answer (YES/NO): NO